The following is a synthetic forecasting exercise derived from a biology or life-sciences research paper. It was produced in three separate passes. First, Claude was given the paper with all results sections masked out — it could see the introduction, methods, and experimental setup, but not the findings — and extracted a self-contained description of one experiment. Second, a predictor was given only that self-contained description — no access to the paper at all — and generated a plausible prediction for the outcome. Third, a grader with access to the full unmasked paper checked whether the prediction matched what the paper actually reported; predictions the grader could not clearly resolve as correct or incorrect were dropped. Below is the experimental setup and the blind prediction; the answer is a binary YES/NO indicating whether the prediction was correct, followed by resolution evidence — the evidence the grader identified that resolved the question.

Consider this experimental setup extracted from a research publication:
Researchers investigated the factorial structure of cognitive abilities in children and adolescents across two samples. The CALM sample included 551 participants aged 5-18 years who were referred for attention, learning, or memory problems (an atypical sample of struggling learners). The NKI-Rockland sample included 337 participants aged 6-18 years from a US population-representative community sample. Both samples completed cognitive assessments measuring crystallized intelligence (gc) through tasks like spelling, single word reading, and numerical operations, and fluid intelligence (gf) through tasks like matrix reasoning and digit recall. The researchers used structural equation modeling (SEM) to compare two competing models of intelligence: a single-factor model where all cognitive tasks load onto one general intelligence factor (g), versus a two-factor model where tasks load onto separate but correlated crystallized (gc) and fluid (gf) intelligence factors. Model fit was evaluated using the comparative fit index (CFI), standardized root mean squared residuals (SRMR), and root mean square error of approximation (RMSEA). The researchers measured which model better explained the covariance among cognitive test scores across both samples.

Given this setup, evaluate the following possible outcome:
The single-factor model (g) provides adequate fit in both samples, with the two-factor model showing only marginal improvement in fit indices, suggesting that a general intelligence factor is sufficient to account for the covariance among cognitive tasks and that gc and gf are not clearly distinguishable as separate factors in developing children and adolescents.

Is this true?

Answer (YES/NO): NO